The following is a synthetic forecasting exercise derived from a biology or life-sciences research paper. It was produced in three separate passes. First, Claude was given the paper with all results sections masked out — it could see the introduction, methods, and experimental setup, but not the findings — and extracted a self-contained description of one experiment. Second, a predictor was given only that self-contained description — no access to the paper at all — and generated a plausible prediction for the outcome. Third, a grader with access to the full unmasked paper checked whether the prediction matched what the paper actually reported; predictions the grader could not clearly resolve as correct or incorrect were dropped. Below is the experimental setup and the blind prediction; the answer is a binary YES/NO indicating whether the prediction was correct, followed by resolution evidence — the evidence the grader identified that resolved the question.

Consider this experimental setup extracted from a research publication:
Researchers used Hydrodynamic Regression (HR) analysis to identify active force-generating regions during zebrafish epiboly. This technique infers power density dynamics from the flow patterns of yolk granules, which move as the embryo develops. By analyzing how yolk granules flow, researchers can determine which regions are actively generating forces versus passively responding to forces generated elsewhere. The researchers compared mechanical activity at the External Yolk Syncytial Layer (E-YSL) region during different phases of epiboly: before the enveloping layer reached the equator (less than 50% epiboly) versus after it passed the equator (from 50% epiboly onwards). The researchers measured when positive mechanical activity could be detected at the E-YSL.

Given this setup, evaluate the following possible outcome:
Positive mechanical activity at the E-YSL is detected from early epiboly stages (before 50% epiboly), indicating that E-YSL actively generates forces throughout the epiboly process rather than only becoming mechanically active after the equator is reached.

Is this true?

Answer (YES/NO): NO